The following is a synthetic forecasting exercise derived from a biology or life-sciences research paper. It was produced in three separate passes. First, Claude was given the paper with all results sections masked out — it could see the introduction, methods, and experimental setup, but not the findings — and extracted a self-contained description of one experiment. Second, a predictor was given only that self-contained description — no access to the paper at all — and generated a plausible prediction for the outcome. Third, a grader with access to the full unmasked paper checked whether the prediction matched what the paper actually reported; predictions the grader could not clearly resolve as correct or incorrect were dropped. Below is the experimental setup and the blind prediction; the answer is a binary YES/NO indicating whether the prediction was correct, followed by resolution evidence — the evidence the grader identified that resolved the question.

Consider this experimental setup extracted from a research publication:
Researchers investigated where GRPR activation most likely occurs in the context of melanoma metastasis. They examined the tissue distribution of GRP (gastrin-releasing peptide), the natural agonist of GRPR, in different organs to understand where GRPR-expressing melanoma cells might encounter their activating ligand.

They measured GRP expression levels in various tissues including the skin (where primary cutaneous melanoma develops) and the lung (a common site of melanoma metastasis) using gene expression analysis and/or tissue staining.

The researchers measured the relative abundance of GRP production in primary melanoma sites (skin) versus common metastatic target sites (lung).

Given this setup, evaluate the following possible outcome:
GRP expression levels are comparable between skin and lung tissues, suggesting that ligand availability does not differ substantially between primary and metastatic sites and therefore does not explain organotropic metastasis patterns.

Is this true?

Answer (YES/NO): NO